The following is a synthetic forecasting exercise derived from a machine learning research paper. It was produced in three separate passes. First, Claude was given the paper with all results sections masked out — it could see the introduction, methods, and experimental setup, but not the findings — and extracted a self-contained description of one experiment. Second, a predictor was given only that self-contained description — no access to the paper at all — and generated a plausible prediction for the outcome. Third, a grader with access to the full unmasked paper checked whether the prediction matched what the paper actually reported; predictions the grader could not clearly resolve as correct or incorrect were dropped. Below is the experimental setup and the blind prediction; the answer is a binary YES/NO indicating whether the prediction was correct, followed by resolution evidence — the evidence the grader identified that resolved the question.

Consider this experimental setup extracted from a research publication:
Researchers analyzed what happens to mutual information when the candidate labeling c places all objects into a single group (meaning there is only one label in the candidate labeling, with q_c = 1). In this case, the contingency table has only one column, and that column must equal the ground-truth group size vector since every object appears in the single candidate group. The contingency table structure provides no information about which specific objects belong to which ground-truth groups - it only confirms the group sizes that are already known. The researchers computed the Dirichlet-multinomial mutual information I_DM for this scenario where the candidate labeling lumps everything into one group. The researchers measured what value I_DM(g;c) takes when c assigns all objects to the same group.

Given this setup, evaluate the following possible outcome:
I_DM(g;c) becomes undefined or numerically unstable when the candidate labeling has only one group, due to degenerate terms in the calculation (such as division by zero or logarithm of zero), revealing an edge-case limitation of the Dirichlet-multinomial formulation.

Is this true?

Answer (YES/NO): NO